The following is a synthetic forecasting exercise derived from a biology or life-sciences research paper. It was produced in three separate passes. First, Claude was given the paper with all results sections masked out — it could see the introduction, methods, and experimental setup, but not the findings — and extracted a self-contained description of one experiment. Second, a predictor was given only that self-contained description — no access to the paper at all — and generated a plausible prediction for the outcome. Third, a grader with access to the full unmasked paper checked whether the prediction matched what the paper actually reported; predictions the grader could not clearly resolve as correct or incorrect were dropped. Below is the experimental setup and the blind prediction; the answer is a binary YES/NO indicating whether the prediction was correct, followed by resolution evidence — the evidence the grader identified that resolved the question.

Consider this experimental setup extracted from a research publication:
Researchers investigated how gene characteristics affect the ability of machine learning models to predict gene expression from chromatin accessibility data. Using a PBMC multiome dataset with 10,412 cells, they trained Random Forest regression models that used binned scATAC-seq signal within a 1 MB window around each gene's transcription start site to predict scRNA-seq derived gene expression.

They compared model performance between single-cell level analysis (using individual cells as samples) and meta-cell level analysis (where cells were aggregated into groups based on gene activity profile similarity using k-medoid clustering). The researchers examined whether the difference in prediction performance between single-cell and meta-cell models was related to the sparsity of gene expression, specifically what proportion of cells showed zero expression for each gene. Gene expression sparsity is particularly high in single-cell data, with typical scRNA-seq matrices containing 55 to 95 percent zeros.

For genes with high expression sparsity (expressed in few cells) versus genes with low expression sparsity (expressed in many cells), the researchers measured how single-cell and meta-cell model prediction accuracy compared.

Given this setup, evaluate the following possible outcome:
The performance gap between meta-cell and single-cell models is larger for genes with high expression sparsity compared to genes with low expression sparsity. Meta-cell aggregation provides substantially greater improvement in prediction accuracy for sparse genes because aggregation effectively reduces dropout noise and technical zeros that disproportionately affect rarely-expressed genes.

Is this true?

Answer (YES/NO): NO